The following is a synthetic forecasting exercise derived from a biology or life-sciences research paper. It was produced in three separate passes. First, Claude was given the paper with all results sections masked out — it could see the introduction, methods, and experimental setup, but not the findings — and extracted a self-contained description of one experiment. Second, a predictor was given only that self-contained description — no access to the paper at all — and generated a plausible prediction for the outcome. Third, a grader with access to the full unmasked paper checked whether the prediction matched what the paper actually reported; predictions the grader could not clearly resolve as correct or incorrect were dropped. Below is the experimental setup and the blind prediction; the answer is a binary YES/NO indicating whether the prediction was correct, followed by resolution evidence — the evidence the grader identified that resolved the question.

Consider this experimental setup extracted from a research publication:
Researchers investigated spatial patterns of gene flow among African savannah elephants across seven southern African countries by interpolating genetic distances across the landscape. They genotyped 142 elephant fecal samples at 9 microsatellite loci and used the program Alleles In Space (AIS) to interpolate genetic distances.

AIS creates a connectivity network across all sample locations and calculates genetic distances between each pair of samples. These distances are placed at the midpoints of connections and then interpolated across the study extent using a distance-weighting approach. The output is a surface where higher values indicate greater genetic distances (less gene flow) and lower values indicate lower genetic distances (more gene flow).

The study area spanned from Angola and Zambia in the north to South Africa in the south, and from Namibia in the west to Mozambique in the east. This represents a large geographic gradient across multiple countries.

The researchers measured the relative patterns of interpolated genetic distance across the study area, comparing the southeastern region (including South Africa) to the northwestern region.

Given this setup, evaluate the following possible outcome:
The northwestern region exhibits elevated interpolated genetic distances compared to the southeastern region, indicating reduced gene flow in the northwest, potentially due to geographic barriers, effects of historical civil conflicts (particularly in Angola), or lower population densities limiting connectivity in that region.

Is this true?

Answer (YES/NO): YES